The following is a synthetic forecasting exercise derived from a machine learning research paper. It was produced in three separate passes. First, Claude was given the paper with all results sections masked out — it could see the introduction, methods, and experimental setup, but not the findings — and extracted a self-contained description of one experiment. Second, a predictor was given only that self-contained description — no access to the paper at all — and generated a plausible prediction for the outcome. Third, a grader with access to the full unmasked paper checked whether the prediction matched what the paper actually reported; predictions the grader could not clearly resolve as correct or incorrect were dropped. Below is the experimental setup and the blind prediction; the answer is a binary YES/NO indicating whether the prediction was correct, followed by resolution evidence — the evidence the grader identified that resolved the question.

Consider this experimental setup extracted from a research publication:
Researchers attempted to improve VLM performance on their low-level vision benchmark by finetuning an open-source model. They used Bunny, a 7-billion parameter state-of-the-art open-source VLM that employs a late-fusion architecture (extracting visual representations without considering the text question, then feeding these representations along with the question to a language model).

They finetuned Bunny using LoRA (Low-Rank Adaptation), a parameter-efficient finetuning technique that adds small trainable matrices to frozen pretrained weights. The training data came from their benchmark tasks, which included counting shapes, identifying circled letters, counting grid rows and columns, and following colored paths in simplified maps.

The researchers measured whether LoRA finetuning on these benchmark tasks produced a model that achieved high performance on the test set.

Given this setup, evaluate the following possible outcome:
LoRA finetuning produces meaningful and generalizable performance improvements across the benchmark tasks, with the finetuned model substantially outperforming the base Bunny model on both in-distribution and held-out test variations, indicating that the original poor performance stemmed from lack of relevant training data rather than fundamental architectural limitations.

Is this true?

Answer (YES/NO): NO